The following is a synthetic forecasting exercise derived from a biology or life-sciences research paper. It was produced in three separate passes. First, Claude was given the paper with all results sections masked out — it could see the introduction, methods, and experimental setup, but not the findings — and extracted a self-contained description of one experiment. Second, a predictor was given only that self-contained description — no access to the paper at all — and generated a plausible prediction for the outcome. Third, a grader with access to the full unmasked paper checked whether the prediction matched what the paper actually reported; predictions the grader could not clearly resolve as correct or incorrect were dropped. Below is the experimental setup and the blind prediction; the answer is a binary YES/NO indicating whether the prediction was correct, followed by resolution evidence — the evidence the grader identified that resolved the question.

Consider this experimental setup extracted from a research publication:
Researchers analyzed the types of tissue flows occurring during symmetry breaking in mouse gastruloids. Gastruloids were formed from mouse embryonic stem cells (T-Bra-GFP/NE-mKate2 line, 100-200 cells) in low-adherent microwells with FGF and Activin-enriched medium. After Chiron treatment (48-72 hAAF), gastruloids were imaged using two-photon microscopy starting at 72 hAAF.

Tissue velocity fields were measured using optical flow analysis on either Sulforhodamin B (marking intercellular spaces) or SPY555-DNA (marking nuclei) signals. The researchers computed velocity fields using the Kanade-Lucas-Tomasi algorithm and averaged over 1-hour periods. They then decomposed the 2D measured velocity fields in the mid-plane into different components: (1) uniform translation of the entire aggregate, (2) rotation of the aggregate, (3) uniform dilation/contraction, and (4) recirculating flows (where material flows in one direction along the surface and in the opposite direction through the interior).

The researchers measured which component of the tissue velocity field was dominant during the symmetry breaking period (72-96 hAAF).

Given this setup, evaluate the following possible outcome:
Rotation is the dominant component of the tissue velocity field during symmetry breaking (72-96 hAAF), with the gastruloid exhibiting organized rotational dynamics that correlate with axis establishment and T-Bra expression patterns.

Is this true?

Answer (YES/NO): NO